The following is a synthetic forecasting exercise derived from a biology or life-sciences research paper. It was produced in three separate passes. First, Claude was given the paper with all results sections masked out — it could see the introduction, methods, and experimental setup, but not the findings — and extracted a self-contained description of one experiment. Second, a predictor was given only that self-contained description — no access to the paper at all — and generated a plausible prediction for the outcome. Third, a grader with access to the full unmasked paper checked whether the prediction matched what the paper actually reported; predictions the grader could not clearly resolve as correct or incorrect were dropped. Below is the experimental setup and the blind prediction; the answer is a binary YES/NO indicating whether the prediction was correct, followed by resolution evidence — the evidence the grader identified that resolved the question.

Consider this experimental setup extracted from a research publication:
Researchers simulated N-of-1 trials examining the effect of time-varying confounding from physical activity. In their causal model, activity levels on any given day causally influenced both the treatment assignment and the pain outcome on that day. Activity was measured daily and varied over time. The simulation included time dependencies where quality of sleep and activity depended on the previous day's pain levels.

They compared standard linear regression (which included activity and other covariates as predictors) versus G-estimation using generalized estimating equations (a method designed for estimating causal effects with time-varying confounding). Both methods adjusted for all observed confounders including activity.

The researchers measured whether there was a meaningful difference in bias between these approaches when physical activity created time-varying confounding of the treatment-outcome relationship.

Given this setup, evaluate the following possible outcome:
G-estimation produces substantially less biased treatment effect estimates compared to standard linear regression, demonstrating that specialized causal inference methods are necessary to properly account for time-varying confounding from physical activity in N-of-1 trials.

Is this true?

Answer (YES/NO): NO